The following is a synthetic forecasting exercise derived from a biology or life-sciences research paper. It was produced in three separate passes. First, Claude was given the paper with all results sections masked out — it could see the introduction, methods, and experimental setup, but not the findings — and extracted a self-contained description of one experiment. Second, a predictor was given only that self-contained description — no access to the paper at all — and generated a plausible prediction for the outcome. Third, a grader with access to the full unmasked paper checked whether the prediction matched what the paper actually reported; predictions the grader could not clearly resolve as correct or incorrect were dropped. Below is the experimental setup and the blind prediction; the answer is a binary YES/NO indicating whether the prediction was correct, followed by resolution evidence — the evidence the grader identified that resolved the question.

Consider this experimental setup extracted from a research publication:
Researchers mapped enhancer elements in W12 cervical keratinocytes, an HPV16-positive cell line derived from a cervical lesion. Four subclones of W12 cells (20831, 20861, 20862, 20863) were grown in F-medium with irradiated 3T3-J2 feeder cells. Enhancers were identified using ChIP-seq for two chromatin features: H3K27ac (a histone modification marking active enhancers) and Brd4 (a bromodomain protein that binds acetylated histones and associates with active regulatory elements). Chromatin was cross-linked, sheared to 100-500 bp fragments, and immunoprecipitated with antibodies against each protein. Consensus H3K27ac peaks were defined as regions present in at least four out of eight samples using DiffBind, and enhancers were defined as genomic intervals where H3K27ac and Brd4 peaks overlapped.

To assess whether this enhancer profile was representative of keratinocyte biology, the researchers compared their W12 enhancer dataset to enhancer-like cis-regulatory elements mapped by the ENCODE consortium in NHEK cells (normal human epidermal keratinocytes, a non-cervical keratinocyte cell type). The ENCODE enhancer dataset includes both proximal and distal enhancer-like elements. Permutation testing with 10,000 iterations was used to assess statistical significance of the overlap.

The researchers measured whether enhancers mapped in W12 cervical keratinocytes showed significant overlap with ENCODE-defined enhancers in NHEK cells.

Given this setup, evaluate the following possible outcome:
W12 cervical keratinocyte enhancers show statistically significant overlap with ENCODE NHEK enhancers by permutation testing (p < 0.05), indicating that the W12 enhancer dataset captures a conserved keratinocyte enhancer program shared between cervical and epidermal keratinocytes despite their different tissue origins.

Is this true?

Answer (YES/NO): YES